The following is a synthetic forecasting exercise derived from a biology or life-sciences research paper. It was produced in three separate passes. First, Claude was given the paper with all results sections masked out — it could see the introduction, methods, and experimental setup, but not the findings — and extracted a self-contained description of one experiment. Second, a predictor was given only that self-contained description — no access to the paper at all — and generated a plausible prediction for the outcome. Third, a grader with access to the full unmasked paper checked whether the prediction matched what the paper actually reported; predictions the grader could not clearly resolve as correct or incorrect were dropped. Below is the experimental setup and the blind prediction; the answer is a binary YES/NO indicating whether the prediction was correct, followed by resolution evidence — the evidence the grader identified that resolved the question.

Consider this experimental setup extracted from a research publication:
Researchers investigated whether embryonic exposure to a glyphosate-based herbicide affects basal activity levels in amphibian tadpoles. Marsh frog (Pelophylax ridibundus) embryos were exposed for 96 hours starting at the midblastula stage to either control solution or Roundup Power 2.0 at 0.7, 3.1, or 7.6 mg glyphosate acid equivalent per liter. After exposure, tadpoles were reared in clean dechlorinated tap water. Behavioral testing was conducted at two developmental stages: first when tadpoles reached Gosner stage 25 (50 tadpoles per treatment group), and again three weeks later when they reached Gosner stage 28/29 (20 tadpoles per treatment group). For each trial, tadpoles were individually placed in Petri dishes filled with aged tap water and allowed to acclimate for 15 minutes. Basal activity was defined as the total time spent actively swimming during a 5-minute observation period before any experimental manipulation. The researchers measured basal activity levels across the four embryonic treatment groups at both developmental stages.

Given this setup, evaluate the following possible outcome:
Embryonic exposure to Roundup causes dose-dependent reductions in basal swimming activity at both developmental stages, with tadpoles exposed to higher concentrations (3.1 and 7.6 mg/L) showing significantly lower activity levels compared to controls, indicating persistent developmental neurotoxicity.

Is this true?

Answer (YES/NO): NO